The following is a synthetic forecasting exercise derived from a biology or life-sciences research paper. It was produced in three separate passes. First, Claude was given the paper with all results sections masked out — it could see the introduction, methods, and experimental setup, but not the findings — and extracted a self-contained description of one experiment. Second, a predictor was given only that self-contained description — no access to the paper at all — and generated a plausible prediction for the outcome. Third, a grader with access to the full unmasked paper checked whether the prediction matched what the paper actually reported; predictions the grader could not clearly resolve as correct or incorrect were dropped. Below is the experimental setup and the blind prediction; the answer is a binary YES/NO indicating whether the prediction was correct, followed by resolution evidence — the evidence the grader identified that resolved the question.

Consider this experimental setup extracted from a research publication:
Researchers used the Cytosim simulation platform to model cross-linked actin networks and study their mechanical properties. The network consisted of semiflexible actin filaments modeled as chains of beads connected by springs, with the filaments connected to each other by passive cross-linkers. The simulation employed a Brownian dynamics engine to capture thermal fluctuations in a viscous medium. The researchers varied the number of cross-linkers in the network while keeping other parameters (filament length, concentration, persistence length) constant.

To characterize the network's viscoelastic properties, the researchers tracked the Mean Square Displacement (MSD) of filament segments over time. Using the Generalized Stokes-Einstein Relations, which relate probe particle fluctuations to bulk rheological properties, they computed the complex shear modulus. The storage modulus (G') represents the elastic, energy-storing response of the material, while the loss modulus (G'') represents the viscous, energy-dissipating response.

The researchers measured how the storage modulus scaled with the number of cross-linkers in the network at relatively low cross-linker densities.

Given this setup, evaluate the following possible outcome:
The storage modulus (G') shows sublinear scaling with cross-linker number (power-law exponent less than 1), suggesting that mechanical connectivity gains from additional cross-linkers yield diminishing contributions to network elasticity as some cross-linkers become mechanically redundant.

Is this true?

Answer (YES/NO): NO